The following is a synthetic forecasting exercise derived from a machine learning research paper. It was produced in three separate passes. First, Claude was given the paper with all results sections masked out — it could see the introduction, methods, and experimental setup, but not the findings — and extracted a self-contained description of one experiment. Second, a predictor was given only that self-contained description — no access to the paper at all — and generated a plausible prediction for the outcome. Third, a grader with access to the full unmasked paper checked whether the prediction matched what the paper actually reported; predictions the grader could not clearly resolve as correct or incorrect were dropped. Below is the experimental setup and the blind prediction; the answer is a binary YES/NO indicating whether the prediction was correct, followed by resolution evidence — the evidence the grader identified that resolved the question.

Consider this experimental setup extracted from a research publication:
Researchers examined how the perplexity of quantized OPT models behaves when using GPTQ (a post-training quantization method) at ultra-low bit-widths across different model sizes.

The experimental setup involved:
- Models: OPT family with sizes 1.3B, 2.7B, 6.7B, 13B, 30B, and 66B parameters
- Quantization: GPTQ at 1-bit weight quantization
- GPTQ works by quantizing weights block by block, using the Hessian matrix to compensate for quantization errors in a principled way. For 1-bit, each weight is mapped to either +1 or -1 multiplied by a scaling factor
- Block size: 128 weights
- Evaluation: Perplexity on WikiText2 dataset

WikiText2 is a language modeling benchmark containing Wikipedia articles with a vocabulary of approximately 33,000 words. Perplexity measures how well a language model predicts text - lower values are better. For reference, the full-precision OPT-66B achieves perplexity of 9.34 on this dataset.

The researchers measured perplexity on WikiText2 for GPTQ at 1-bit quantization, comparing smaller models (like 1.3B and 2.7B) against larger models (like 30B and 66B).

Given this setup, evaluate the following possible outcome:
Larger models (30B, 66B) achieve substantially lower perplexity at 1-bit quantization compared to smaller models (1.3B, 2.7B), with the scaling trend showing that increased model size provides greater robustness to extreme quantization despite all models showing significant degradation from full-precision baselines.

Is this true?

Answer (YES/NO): NO